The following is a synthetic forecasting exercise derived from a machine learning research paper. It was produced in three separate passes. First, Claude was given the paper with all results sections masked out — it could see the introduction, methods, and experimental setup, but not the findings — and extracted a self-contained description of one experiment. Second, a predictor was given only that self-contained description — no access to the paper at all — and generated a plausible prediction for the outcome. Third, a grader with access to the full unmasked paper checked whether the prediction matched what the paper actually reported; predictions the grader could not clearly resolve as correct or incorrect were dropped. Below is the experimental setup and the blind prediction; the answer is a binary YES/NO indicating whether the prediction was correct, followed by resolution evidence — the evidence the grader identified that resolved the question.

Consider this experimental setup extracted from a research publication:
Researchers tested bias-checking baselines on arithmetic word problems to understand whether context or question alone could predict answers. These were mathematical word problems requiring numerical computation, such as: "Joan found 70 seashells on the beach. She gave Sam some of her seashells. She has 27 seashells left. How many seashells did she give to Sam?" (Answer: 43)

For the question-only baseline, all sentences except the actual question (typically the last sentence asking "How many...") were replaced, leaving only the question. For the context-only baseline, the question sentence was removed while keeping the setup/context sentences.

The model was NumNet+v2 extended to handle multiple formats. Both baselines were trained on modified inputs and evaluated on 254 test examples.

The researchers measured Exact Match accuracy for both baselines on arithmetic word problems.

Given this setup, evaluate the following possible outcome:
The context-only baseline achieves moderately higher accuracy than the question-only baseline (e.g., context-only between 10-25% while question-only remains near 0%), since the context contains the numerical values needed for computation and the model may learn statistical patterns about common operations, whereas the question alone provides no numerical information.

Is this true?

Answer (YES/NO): NO